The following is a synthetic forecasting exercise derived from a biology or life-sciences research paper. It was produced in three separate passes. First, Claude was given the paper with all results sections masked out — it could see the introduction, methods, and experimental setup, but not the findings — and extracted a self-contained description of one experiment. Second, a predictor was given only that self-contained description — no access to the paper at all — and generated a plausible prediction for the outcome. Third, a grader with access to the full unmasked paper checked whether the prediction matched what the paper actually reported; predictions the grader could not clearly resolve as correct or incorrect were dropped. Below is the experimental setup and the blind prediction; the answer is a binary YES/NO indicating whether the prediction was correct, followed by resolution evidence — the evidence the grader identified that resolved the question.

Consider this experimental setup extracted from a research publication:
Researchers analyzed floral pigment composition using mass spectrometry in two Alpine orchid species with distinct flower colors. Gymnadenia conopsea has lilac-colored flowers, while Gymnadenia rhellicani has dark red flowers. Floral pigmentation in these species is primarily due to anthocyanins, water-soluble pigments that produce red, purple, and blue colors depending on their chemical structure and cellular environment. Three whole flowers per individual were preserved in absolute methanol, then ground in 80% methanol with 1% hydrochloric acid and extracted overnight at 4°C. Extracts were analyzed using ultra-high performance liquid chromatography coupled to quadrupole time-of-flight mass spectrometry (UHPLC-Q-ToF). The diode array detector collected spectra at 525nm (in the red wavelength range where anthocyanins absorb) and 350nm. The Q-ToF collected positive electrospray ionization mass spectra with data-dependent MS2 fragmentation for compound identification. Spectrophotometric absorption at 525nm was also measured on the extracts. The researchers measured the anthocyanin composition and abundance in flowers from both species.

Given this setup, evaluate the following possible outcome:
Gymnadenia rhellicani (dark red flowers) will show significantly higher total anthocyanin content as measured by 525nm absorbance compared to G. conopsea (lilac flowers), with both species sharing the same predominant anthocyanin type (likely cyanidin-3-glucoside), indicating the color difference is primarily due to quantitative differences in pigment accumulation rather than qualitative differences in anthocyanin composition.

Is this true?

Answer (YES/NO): NO